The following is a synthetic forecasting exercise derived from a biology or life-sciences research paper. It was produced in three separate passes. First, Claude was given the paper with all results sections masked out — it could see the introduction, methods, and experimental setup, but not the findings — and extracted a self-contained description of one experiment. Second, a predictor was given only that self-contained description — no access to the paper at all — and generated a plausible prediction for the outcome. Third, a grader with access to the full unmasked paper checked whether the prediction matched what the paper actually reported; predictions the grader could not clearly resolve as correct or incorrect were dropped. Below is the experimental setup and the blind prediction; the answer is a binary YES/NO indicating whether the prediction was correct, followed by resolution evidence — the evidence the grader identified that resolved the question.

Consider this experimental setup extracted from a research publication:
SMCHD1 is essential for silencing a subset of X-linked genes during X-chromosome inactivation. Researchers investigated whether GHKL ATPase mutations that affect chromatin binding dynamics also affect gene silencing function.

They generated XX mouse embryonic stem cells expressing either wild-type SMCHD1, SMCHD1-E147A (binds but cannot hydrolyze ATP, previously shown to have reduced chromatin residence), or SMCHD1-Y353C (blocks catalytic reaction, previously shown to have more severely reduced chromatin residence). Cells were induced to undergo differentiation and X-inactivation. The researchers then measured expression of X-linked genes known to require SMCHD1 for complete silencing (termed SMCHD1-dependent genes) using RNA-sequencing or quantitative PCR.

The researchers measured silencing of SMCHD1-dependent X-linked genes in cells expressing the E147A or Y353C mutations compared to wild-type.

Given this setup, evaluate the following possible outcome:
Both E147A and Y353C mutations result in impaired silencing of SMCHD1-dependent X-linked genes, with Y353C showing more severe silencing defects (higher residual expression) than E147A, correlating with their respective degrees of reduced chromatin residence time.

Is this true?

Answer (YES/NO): NO